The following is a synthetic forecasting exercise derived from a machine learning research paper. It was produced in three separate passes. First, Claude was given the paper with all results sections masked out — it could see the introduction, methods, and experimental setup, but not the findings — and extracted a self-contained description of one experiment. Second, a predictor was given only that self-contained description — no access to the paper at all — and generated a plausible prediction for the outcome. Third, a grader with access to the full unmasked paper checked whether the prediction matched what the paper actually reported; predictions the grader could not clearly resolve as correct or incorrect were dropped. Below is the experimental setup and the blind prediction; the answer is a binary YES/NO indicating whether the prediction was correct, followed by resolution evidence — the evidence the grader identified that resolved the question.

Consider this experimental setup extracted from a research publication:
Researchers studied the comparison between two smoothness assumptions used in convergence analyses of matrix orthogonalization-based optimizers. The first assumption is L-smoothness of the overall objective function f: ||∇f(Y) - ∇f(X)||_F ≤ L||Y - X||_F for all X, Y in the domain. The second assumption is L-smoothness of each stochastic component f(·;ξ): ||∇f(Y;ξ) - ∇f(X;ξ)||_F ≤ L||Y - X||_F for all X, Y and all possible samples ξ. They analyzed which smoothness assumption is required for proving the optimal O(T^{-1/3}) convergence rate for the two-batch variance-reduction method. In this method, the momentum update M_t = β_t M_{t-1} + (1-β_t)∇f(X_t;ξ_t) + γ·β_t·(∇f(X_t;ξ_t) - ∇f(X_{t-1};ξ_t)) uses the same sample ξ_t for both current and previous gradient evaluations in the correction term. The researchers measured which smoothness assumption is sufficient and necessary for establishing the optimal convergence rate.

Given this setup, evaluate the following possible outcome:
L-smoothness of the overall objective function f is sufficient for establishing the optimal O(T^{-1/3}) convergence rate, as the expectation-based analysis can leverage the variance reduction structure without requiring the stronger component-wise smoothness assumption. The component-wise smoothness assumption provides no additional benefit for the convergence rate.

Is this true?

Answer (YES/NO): NO